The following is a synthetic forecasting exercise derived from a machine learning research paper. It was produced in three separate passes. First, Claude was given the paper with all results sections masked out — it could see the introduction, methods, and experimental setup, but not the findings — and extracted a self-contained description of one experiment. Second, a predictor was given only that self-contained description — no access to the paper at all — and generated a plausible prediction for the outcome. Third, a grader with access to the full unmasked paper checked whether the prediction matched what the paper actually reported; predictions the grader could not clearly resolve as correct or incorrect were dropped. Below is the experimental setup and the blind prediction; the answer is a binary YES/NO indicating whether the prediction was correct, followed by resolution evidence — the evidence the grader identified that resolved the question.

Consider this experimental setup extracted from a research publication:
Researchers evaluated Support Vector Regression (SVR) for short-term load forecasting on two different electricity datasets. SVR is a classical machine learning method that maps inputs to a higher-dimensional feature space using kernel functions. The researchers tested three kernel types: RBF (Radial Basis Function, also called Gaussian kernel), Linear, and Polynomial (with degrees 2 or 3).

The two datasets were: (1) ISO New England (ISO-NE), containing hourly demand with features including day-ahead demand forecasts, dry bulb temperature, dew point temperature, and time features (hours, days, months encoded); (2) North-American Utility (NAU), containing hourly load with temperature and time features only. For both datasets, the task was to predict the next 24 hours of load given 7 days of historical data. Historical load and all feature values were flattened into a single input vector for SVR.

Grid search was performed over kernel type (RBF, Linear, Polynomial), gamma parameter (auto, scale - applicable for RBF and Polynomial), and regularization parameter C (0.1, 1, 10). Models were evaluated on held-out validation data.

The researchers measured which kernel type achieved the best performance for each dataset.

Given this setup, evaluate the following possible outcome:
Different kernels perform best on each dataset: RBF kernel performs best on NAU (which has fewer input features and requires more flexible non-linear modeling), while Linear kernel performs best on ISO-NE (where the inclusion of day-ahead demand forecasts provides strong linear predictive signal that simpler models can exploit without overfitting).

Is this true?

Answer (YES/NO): NO